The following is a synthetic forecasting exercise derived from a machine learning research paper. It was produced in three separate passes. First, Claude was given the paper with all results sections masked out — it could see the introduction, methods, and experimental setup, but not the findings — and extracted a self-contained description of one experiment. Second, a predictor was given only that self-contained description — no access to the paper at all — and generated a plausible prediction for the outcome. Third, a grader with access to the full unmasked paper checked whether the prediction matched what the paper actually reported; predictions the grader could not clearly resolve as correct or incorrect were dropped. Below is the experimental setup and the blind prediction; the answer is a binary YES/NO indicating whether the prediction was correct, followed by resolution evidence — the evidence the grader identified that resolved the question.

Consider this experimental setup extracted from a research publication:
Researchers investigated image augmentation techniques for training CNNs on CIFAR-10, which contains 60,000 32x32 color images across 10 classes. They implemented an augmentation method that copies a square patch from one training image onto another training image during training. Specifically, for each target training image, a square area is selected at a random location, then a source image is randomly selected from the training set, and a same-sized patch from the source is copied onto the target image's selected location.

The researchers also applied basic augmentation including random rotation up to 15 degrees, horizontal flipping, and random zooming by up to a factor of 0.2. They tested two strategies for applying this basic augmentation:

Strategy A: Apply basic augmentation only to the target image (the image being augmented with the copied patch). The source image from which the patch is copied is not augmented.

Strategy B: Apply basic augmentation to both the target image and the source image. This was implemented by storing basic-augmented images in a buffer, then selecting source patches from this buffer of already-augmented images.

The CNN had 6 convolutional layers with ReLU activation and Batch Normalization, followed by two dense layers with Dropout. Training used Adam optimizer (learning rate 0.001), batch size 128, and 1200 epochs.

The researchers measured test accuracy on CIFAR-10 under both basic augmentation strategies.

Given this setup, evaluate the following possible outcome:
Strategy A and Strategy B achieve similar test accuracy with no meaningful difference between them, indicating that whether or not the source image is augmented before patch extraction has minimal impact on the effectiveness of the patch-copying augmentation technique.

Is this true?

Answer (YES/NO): NO